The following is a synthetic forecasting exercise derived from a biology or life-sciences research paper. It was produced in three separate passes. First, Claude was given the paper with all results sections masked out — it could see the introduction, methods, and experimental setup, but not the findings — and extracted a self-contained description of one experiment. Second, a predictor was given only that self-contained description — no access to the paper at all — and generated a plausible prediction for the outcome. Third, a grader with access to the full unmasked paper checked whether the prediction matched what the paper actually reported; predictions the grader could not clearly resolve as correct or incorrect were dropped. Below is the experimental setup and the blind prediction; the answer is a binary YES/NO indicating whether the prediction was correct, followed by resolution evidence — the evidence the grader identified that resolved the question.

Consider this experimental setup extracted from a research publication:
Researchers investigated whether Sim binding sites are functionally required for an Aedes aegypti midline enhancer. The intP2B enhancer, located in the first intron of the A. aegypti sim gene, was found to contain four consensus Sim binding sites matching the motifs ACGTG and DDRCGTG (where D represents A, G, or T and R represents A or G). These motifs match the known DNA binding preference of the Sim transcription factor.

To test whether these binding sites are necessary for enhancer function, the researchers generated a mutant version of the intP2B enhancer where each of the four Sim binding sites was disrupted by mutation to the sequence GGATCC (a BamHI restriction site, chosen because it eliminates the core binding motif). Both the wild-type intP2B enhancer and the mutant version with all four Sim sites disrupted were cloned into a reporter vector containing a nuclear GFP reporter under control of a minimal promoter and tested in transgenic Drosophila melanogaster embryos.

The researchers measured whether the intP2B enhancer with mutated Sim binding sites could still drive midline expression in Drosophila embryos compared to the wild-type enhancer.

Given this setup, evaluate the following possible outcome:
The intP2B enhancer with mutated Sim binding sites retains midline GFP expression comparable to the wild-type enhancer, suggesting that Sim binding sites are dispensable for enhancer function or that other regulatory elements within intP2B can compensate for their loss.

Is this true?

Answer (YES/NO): NO